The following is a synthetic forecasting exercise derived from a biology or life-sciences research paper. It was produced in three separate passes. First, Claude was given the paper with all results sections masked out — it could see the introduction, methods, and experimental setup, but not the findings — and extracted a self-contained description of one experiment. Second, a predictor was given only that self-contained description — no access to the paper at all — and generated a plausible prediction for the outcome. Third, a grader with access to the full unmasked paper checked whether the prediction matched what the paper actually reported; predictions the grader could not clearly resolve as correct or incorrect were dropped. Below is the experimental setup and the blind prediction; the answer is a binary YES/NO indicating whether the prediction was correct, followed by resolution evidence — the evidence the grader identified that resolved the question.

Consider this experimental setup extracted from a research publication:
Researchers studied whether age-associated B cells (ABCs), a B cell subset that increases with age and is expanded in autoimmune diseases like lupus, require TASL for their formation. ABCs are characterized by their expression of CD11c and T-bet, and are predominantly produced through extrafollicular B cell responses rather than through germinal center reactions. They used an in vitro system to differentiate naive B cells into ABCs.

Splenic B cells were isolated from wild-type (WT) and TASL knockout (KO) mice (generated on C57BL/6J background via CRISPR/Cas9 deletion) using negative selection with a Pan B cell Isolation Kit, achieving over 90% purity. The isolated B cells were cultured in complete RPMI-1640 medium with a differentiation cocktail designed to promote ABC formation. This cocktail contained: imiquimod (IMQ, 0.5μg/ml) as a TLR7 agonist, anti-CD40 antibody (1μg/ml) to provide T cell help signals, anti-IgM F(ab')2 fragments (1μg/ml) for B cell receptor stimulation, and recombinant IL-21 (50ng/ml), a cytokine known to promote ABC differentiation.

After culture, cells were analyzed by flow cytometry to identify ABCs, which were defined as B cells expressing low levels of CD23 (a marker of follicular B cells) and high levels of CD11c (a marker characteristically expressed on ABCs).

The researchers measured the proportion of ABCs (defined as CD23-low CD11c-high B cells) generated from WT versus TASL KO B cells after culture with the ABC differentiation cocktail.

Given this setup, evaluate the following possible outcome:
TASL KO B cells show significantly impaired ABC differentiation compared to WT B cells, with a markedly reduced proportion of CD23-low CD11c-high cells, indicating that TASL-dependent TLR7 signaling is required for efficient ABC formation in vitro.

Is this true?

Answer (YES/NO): YES